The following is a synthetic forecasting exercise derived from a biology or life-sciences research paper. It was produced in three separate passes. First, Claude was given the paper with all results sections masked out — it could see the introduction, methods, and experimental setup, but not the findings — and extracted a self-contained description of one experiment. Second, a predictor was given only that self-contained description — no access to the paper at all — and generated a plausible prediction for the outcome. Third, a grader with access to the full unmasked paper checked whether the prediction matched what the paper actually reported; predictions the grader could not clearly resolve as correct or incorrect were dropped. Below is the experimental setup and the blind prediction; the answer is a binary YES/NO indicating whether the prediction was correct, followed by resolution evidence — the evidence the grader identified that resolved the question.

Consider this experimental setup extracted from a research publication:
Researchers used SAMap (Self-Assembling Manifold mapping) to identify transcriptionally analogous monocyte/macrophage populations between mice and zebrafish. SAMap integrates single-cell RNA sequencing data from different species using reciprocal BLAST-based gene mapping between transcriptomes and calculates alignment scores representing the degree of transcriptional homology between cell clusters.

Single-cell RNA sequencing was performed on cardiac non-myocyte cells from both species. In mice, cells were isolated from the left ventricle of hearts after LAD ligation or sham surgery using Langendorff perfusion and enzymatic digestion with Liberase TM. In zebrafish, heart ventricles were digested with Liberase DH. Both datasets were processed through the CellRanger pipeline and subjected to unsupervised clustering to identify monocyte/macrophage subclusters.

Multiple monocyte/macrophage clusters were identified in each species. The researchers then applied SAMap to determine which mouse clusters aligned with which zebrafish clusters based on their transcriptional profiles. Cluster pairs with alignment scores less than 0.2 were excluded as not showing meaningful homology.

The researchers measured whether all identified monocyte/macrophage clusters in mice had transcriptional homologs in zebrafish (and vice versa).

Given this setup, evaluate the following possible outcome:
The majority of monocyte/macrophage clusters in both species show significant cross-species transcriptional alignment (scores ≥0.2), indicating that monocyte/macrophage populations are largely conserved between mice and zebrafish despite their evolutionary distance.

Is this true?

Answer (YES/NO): NO